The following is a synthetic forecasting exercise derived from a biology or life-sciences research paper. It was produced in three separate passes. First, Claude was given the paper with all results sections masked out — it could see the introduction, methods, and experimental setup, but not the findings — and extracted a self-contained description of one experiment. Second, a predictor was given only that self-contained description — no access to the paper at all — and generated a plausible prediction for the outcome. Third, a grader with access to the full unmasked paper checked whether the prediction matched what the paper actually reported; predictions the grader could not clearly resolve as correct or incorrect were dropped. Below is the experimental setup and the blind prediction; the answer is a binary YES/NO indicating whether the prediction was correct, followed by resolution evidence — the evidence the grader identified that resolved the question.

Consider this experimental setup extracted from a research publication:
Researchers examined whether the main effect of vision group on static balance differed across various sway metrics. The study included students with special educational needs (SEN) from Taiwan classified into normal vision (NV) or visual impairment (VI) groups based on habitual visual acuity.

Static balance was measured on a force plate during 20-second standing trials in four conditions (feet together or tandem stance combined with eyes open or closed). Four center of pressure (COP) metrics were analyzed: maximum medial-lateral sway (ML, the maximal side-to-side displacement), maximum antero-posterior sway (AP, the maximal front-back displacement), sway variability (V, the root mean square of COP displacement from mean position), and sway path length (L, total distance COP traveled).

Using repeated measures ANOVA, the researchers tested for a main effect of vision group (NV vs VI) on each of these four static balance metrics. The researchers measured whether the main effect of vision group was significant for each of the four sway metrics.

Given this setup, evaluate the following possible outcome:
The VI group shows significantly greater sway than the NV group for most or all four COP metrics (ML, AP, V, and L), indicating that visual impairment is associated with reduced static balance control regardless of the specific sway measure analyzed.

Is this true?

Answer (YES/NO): NO